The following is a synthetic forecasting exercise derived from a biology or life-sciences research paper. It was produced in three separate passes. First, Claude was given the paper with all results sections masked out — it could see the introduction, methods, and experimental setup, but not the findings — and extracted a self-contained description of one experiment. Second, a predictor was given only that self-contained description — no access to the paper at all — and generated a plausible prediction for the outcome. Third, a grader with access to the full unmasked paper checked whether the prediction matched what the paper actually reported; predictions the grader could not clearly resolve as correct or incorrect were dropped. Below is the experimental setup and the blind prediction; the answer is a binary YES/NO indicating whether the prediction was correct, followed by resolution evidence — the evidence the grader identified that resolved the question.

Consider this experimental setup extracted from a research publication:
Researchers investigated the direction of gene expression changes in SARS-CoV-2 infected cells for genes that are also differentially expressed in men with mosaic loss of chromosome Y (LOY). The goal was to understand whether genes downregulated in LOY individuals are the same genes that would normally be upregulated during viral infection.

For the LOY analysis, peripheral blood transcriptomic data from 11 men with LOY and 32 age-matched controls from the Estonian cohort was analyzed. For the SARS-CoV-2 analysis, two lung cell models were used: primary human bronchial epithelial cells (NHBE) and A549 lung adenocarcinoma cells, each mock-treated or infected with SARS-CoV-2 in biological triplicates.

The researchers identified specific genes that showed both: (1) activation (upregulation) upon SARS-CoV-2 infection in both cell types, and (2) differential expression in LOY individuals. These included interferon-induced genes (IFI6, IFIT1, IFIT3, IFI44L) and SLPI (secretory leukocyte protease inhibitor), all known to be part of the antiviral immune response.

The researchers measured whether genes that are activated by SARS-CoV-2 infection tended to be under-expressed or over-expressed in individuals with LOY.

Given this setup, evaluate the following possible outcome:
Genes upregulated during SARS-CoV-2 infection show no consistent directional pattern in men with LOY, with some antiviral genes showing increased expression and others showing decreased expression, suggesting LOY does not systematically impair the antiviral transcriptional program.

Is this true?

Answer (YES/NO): NO